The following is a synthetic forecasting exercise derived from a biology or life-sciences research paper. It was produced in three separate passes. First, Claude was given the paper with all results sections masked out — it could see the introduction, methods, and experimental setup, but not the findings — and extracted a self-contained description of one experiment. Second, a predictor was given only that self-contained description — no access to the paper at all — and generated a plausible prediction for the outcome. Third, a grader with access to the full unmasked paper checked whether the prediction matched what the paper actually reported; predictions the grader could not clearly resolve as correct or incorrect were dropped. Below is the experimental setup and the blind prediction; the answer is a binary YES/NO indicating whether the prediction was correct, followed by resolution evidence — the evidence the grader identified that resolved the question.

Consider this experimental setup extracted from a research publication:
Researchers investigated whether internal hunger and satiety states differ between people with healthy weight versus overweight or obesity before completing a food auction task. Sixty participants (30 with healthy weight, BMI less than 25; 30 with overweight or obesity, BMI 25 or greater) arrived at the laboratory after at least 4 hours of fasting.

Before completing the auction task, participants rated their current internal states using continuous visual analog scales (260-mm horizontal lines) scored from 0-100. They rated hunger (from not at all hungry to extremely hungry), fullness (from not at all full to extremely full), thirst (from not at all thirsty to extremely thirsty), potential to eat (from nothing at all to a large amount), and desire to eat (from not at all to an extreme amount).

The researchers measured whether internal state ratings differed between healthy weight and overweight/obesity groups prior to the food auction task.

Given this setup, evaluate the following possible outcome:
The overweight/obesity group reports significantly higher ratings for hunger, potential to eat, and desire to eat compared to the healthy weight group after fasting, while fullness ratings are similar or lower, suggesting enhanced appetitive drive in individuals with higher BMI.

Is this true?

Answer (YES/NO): NO